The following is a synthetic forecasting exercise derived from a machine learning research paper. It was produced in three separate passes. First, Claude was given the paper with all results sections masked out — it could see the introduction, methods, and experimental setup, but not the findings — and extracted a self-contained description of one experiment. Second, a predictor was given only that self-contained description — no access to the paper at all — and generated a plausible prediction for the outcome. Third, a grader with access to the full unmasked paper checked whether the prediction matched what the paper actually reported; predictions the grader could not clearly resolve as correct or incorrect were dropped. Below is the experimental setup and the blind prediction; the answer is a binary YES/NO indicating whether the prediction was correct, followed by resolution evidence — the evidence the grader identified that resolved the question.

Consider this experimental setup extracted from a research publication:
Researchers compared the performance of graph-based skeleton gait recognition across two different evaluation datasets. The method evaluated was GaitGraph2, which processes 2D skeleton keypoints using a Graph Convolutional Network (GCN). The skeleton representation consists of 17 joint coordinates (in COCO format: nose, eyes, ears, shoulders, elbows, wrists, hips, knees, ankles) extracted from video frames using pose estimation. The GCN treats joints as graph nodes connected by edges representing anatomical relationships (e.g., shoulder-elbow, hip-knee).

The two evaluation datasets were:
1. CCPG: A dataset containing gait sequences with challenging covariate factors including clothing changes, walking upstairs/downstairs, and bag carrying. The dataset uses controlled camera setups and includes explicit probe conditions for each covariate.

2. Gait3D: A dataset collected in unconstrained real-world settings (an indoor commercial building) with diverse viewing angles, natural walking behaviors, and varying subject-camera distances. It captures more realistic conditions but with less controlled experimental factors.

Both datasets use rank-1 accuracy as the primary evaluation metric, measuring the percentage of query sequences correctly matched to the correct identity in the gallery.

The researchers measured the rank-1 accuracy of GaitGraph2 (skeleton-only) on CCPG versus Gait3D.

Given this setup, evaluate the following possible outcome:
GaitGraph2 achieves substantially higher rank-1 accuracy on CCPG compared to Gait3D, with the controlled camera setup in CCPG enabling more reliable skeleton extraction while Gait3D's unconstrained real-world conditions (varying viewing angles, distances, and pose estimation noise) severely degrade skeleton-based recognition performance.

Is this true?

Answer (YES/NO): NO